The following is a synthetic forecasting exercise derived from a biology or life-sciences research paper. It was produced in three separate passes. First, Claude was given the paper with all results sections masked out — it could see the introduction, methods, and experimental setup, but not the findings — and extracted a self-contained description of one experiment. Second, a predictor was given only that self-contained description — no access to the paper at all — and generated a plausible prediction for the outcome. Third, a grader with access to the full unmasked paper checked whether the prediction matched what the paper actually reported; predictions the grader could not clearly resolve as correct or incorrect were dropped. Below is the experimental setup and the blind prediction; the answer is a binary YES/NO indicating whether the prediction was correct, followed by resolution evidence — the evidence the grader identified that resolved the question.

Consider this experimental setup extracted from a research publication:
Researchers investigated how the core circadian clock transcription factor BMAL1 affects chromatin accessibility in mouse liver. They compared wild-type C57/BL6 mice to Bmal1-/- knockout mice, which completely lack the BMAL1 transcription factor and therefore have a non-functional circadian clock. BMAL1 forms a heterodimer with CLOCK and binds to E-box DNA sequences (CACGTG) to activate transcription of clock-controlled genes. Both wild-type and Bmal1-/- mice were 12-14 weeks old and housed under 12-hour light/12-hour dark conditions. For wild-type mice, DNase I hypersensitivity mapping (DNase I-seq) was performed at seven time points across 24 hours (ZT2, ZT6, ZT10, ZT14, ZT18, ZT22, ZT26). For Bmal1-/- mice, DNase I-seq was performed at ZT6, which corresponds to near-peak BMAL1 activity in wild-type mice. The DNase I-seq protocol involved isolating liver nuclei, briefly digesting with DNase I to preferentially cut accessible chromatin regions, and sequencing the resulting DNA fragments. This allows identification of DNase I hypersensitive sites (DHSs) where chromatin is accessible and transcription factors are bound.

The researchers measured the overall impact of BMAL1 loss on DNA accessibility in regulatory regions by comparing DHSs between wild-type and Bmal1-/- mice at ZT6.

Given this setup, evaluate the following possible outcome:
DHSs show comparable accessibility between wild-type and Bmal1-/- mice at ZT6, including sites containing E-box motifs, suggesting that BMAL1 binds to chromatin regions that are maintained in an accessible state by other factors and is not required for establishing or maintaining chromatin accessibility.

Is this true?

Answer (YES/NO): NO